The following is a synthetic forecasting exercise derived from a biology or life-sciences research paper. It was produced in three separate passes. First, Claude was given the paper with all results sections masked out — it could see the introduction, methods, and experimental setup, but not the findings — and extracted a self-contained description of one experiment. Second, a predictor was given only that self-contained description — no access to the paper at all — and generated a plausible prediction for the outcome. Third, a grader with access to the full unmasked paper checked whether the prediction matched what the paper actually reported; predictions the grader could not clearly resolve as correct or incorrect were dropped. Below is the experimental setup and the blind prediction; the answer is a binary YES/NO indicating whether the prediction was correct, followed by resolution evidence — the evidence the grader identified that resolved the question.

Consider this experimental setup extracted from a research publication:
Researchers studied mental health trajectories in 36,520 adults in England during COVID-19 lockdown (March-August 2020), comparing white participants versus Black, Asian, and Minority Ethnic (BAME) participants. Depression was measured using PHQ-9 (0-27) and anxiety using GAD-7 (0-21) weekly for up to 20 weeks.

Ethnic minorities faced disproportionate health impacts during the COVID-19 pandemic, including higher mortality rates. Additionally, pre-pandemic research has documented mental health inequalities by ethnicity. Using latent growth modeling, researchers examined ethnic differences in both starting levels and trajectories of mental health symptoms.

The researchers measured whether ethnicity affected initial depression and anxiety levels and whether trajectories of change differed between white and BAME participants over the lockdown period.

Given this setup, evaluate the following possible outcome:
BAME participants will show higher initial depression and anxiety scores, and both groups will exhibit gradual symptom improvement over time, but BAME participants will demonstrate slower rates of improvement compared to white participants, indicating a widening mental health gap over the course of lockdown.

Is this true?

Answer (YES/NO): NO